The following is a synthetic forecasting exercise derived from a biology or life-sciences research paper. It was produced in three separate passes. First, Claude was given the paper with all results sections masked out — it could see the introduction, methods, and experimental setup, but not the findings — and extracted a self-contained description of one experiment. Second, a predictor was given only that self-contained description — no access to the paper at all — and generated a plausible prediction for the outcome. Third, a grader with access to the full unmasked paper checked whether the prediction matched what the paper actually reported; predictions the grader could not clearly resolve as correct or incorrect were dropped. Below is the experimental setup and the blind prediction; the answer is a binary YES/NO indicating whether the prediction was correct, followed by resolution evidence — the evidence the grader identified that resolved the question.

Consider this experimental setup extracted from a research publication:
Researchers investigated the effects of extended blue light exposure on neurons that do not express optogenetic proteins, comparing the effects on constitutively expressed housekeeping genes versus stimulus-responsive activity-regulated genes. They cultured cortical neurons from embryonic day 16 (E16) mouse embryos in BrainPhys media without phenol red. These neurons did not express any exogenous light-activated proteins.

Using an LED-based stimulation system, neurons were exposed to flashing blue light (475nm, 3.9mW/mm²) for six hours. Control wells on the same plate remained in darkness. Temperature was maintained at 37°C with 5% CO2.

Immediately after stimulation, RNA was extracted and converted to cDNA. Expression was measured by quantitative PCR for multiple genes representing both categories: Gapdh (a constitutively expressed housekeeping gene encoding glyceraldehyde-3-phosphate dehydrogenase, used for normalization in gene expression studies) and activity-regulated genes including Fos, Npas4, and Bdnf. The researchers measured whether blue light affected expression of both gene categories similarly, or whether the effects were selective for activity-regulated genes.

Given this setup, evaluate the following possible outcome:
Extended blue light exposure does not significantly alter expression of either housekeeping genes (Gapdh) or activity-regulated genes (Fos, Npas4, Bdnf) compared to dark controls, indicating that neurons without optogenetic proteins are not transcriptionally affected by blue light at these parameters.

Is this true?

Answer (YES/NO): NO